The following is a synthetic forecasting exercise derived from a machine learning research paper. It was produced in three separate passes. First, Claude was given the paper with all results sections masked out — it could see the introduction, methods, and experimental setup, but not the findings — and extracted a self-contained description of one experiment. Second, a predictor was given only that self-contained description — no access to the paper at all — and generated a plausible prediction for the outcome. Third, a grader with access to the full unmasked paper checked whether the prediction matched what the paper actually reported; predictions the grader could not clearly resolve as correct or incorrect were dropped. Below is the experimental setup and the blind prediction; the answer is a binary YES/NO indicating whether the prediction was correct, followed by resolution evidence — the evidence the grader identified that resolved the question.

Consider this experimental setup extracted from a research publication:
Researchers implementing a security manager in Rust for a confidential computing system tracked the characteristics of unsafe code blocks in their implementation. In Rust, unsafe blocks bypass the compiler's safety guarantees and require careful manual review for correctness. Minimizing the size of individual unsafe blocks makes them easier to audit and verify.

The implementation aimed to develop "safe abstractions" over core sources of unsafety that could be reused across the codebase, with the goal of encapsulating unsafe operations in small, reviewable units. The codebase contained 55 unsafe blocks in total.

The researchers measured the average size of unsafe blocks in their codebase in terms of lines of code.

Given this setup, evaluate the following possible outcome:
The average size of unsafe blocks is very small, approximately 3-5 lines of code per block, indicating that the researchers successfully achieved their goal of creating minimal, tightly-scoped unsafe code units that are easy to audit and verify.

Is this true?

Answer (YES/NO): YES